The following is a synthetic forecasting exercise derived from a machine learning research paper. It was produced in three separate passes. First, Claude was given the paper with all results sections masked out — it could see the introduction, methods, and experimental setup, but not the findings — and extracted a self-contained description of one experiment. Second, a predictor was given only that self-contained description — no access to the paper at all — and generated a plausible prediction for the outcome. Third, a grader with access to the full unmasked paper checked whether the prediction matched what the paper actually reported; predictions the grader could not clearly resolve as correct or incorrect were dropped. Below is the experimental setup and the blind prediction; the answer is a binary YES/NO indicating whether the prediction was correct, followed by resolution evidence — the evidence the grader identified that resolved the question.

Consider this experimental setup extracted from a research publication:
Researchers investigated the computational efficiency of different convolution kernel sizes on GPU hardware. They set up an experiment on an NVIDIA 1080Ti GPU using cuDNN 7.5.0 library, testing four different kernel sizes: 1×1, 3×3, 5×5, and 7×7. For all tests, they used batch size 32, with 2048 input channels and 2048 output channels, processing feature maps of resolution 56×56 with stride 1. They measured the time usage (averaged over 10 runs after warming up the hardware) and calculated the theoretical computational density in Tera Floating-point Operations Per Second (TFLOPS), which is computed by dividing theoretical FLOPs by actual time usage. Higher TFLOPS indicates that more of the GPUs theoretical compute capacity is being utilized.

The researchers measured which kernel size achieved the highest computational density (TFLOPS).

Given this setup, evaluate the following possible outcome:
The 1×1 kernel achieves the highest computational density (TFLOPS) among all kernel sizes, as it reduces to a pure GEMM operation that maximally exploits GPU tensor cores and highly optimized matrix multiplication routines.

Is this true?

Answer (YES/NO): NO